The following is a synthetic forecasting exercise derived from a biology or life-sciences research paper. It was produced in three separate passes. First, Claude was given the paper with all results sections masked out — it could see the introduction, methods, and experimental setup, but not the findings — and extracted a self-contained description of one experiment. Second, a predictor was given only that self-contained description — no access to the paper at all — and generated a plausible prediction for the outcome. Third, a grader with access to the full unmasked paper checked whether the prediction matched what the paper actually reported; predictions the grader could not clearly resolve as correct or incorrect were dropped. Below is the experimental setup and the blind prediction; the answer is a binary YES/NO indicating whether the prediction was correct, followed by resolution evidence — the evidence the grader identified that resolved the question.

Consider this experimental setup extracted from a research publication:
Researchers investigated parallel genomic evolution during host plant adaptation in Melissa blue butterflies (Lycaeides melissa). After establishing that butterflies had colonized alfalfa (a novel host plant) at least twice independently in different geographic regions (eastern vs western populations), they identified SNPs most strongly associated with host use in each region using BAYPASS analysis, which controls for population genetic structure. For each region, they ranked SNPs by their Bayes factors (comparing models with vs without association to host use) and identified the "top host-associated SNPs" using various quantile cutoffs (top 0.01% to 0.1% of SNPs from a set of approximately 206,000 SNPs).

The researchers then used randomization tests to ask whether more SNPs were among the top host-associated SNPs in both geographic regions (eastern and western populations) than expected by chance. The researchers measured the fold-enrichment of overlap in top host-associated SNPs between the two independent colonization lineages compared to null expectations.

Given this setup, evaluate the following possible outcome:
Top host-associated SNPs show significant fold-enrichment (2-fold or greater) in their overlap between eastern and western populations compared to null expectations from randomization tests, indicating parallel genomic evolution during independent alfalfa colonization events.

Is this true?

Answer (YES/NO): YES